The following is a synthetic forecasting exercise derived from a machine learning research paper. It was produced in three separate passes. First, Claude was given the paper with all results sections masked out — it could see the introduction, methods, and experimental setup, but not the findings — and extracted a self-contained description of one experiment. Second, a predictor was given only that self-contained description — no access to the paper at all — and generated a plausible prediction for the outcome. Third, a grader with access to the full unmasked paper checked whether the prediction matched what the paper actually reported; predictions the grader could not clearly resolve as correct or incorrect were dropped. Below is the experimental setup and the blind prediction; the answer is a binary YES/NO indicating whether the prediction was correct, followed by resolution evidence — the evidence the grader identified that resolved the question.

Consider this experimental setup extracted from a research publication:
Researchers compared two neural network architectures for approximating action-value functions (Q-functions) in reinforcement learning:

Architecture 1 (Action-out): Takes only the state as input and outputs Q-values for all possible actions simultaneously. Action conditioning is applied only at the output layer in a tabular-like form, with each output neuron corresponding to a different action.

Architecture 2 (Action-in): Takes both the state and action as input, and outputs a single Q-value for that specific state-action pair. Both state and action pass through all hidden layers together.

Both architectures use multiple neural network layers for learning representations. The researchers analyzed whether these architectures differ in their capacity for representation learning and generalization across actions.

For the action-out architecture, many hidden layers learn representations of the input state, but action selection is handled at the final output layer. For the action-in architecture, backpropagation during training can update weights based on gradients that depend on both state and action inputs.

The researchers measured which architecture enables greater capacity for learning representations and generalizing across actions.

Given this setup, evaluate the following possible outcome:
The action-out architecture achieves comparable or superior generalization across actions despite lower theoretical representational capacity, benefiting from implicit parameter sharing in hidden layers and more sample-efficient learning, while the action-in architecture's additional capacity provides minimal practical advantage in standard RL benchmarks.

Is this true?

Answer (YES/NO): NO